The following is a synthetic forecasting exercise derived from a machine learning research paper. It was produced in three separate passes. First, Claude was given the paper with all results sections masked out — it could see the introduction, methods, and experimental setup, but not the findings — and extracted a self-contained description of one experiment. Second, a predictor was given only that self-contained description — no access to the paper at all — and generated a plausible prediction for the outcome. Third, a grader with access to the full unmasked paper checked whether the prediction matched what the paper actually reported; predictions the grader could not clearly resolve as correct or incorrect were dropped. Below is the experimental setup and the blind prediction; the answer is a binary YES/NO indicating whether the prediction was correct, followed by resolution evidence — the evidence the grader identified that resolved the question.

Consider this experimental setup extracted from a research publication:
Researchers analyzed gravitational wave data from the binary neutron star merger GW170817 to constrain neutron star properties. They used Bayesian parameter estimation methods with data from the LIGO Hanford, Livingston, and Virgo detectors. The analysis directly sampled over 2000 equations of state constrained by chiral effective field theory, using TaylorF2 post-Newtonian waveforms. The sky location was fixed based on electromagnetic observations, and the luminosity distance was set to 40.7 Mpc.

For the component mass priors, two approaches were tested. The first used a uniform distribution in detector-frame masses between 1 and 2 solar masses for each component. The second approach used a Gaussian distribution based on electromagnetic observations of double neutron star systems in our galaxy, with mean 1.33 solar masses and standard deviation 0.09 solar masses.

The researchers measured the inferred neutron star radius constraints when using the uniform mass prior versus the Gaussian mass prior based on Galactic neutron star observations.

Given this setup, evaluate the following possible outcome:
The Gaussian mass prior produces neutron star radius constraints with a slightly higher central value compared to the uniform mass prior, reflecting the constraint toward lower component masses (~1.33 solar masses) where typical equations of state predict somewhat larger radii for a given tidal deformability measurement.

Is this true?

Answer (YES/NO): NO